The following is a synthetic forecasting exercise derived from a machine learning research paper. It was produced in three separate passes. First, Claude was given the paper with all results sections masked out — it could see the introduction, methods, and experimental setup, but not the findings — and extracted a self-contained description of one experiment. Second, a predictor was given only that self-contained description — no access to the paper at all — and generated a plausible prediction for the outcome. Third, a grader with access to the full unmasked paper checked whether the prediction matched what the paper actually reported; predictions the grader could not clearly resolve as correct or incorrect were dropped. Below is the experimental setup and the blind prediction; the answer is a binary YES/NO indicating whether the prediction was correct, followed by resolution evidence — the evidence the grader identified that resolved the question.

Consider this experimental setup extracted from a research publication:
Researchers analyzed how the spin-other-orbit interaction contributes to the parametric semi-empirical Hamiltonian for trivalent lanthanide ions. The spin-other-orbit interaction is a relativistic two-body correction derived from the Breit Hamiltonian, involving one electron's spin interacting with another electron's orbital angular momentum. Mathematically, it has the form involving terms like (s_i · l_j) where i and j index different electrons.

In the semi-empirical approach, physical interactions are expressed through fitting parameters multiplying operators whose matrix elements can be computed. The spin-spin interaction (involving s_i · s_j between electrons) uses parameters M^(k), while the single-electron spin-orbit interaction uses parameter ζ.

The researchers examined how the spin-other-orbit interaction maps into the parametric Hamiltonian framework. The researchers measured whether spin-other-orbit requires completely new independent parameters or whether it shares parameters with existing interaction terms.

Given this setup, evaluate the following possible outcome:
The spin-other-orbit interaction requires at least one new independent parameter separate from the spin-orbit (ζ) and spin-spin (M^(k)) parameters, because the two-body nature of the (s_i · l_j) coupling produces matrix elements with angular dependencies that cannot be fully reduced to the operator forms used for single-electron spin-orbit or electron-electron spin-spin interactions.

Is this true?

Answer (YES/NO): NO